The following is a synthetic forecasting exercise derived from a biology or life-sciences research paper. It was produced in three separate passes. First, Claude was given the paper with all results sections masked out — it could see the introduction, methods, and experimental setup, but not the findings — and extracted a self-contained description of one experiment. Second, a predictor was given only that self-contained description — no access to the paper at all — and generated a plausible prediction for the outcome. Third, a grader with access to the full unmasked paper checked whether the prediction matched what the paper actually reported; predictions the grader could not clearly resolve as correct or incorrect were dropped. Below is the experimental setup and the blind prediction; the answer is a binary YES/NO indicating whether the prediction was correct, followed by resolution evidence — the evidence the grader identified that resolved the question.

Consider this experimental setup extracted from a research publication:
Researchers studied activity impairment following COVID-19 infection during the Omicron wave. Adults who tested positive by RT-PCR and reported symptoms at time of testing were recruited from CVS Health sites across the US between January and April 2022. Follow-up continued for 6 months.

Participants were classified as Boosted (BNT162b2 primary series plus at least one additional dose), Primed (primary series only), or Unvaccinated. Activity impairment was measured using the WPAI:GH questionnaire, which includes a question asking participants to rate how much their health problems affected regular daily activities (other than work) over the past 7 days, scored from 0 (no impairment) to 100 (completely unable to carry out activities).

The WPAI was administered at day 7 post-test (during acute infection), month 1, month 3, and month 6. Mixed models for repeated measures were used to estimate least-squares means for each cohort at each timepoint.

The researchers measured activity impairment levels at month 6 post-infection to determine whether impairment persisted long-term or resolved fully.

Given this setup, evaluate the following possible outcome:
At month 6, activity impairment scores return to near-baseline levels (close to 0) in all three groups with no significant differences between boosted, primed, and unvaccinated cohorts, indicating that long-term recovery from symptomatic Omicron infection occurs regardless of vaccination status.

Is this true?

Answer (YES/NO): NO